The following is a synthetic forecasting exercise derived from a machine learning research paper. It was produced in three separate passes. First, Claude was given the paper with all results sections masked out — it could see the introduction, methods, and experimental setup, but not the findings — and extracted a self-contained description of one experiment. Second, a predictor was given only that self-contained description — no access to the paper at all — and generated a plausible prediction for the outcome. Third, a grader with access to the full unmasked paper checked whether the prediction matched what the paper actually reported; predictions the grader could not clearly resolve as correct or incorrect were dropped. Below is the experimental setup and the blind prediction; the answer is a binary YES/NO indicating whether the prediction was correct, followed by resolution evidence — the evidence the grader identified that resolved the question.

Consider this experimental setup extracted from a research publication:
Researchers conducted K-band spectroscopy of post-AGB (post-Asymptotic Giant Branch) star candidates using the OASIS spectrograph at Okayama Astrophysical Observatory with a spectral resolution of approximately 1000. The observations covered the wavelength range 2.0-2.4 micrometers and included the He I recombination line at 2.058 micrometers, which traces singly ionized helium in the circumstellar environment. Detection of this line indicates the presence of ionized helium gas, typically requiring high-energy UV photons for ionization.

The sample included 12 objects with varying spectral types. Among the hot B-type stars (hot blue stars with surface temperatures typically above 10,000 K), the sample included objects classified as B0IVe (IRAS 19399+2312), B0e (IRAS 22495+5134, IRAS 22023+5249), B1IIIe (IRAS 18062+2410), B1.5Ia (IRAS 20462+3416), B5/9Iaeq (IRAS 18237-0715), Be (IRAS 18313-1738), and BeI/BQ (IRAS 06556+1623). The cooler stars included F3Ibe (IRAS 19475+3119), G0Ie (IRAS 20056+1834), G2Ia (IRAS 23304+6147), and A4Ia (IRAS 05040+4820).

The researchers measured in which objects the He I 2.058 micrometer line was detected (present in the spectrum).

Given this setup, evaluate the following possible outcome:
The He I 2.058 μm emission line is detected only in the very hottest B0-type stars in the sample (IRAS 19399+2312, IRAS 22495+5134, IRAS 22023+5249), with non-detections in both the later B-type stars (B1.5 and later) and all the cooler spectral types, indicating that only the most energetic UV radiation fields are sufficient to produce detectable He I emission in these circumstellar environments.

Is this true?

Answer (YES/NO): NO